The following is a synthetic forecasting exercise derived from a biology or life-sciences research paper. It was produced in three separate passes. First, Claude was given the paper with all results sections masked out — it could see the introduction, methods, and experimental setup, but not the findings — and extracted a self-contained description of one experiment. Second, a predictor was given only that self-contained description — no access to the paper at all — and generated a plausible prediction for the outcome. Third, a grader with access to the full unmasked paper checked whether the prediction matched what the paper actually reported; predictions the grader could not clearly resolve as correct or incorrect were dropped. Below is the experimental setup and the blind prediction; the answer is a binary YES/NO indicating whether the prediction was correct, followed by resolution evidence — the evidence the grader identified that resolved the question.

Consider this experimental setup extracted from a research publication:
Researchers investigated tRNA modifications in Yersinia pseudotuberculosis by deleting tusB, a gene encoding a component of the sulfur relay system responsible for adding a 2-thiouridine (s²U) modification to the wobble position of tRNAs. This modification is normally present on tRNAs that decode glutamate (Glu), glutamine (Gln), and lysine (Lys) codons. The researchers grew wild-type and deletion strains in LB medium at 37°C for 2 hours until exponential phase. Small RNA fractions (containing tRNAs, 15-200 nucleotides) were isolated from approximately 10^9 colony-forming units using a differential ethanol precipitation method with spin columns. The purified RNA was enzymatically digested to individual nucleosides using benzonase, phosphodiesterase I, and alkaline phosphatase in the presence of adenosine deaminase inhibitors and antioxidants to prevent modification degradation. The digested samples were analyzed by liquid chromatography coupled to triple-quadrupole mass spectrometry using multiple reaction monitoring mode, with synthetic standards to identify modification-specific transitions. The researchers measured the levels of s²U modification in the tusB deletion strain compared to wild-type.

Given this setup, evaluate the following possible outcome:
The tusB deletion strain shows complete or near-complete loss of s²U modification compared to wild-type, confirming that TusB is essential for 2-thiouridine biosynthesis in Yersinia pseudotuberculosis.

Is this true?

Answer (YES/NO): YES